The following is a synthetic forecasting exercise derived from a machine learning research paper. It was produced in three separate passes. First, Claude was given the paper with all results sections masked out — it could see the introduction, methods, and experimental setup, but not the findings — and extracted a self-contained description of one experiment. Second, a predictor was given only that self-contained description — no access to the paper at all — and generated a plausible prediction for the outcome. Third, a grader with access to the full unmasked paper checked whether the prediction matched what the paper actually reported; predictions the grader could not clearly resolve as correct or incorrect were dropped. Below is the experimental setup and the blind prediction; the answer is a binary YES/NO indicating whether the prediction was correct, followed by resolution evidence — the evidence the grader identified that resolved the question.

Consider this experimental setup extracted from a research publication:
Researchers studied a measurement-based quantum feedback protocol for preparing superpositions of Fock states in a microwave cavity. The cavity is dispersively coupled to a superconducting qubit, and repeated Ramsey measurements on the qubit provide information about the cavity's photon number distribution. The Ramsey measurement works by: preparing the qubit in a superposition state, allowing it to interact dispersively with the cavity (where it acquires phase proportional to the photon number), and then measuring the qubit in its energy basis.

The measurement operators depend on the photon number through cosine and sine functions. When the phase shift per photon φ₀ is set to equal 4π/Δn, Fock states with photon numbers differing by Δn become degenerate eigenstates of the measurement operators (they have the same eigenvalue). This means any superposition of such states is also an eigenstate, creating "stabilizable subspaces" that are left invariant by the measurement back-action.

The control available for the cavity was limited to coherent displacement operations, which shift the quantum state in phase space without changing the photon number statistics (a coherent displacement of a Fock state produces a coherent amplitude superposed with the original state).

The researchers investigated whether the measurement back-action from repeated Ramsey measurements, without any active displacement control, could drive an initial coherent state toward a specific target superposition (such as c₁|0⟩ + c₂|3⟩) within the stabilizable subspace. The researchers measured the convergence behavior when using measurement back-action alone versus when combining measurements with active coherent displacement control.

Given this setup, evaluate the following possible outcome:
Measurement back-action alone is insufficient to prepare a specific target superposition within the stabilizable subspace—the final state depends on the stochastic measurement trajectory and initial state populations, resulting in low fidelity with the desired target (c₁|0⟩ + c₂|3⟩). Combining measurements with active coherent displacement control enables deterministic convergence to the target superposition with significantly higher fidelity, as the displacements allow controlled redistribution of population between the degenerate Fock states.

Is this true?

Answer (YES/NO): YES